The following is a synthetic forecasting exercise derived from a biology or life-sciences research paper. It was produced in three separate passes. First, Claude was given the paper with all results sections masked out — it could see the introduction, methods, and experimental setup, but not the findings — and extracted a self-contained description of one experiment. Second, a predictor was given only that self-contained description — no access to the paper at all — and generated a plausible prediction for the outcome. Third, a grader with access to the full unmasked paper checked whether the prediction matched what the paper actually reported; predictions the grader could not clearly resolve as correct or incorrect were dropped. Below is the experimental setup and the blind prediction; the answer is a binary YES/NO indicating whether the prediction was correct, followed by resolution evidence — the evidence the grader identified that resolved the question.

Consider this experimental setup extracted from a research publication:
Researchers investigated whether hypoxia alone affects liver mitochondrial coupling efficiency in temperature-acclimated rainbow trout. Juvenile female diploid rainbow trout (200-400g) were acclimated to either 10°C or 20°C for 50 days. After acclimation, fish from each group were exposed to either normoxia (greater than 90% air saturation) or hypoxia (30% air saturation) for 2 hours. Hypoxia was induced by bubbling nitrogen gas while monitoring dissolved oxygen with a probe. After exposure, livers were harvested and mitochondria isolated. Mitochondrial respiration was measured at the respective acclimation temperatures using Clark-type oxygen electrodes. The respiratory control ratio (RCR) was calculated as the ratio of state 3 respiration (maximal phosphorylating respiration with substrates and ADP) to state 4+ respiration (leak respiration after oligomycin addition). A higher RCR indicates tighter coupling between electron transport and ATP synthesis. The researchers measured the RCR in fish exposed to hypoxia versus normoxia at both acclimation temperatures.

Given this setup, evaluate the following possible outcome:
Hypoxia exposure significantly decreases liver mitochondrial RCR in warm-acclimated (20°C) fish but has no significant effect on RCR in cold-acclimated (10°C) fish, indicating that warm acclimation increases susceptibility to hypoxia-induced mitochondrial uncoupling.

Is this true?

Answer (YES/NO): NO